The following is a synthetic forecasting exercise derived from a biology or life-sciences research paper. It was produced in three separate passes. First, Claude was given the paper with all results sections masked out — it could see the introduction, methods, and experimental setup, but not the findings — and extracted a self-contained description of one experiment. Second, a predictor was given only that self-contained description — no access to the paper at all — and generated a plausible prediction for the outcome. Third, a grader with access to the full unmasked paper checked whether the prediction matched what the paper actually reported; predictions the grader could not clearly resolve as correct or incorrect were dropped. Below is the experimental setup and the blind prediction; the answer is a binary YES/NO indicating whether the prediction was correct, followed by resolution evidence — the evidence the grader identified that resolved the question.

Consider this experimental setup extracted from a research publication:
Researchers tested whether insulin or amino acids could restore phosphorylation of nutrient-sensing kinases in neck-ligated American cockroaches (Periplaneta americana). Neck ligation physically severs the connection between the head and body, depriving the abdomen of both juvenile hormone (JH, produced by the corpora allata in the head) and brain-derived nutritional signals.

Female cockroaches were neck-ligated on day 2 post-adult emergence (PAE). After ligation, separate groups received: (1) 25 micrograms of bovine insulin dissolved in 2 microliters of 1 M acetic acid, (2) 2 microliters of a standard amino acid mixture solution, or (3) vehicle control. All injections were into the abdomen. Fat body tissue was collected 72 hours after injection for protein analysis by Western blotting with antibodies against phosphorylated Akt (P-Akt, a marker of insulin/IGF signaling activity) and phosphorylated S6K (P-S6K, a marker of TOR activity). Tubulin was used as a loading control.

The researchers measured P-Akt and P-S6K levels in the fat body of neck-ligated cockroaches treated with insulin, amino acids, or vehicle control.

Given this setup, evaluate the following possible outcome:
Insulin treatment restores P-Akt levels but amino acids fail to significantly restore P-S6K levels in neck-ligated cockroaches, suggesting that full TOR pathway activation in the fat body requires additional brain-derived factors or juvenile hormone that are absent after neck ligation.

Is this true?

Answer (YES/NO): NO